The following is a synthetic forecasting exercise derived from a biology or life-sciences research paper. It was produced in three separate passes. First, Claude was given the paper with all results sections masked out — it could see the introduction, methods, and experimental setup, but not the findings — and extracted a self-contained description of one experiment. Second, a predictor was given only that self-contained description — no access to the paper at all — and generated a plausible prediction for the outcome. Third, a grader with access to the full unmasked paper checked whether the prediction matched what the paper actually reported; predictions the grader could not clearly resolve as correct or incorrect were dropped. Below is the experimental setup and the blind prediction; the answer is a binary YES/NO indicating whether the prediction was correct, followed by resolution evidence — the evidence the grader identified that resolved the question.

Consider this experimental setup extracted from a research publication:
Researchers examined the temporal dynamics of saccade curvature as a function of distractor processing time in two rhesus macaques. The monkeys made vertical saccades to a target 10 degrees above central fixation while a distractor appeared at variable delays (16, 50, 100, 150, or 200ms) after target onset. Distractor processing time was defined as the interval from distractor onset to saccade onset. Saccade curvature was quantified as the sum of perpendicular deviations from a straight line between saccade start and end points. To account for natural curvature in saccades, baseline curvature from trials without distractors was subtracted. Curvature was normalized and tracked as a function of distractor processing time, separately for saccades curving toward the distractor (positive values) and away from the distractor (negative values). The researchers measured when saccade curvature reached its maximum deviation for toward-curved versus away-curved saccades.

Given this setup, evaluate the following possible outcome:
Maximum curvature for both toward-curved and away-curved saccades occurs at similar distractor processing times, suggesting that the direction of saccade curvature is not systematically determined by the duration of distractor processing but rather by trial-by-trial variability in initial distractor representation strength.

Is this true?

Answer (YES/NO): NO